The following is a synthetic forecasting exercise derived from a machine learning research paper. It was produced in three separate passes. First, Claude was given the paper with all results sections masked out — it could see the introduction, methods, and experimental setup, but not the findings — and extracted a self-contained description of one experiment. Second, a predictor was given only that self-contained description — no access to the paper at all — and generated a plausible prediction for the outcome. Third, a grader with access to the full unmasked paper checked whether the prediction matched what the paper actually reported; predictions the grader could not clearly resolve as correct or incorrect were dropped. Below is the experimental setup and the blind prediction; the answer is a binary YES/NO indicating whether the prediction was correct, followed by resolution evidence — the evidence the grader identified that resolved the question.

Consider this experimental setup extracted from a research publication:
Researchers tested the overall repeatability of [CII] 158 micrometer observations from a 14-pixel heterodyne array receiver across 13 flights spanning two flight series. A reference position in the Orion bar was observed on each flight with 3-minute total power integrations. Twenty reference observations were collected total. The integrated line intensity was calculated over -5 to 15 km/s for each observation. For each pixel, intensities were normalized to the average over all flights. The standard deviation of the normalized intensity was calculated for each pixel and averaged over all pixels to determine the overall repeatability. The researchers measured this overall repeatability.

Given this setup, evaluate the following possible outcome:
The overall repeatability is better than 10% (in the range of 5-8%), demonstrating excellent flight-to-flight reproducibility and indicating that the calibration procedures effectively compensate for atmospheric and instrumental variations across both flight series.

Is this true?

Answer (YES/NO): YES